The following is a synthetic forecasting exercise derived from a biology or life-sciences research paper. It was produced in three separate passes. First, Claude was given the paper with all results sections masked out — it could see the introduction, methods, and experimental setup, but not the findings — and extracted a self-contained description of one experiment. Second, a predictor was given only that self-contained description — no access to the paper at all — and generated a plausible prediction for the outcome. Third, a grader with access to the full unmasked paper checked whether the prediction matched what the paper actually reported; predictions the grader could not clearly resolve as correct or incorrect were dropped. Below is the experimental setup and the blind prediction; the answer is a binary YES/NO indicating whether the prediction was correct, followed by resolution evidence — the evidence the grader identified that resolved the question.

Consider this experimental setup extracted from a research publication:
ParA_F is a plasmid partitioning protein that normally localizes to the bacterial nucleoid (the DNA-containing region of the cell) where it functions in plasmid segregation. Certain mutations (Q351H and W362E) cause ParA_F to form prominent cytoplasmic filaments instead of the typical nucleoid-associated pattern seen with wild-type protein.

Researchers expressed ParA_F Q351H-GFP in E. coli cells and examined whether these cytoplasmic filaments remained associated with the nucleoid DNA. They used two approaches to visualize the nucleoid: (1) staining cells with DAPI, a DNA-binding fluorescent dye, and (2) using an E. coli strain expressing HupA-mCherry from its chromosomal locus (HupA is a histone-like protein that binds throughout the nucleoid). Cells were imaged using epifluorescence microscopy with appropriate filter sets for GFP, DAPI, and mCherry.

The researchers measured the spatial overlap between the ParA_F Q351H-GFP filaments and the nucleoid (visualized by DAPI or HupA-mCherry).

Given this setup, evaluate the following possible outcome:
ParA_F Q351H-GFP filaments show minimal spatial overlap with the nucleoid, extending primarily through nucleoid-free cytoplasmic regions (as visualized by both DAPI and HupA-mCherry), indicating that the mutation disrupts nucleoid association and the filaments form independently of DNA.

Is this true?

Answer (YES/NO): YES